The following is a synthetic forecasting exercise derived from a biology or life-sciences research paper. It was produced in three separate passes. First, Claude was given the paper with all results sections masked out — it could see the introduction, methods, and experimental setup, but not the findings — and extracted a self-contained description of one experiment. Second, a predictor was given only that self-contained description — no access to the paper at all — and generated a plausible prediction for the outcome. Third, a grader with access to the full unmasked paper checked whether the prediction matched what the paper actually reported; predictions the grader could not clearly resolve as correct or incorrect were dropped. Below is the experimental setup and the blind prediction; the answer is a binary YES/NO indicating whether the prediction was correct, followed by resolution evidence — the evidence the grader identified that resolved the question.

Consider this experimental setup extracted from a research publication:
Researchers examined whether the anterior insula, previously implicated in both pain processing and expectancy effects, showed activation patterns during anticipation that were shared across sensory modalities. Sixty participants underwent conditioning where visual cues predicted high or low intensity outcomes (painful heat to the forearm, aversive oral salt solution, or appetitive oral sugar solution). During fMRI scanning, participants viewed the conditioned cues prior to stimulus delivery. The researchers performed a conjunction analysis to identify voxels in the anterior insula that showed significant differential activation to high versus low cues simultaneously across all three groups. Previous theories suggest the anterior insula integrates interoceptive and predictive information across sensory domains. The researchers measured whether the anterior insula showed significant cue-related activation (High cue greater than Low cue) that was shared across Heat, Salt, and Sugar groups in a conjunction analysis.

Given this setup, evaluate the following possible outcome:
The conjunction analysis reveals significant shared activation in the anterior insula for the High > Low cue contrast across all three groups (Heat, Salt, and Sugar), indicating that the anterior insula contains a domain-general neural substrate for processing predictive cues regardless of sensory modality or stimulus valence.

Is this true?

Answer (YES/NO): NO